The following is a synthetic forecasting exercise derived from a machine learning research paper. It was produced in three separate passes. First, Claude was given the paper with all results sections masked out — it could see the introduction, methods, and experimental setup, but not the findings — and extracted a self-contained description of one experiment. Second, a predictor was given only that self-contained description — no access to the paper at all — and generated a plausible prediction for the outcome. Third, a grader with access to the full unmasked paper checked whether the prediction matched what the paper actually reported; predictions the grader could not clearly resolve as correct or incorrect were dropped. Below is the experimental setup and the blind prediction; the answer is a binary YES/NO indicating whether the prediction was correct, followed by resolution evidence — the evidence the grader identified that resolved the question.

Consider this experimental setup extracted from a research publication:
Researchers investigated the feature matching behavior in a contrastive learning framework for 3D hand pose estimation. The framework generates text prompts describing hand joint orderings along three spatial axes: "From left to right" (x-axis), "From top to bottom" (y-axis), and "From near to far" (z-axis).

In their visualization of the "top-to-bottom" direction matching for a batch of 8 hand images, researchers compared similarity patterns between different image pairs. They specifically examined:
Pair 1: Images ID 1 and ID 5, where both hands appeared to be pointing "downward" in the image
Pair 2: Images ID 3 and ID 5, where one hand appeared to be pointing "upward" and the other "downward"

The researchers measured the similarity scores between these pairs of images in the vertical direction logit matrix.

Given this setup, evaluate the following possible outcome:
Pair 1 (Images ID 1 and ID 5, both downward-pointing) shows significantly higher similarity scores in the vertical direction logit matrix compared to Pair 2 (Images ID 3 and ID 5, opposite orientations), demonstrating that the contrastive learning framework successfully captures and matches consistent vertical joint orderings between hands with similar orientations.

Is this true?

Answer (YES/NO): YES